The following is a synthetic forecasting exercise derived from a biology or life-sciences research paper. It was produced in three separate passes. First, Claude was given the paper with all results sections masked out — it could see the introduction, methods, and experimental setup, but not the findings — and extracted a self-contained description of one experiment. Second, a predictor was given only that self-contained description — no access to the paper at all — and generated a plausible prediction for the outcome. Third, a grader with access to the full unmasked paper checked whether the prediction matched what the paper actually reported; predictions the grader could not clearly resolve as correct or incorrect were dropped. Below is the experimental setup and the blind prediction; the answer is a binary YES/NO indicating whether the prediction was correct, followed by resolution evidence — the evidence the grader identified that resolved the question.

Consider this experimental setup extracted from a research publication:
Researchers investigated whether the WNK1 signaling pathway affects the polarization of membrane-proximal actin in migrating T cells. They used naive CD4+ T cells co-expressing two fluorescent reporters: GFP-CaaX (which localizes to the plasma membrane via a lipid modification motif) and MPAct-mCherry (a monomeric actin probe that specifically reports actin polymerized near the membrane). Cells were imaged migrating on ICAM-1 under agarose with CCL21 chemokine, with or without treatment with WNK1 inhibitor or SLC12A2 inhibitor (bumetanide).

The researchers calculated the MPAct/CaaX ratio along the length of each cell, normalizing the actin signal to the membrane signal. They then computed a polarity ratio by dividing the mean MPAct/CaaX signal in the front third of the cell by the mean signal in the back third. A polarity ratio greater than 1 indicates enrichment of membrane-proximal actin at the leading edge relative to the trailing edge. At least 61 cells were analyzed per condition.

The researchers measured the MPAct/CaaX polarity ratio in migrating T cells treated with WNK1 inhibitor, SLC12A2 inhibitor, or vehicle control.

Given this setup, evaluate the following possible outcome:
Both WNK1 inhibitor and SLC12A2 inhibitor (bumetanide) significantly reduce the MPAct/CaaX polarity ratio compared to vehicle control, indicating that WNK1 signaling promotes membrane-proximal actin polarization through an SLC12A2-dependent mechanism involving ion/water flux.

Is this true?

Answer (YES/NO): NO